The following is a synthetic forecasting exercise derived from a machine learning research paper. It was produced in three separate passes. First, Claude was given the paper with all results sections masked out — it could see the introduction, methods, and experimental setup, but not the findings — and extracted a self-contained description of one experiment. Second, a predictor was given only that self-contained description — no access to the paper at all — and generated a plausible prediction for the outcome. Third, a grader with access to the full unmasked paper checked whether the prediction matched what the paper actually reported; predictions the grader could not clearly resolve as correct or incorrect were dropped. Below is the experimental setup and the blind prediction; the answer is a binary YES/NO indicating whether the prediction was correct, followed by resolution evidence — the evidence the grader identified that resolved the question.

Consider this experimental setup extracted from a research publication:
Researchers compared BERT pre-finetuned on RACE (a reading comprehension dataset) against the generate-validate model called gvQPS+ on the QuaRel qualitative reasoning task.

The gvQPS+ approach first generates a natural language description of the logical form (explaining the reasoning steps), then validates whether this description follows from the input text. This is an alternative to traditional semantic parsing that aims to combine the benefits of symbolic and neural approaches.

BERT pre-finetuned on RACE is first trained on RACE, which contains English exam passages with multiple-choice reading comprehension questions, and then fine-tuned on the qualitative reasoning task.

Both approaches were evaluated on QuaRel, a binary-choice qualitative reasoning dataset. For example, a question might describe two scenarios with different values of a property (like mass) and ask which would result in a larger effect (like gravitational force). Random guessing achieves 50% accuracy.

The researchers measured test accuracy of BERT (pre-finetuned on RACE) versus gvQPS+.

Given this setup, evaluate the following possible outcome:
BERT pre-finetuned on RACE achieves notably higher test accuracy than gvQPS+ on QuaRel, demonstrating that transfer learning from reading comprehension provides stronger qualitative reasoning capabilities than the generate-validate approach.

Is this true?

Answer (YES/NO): YES